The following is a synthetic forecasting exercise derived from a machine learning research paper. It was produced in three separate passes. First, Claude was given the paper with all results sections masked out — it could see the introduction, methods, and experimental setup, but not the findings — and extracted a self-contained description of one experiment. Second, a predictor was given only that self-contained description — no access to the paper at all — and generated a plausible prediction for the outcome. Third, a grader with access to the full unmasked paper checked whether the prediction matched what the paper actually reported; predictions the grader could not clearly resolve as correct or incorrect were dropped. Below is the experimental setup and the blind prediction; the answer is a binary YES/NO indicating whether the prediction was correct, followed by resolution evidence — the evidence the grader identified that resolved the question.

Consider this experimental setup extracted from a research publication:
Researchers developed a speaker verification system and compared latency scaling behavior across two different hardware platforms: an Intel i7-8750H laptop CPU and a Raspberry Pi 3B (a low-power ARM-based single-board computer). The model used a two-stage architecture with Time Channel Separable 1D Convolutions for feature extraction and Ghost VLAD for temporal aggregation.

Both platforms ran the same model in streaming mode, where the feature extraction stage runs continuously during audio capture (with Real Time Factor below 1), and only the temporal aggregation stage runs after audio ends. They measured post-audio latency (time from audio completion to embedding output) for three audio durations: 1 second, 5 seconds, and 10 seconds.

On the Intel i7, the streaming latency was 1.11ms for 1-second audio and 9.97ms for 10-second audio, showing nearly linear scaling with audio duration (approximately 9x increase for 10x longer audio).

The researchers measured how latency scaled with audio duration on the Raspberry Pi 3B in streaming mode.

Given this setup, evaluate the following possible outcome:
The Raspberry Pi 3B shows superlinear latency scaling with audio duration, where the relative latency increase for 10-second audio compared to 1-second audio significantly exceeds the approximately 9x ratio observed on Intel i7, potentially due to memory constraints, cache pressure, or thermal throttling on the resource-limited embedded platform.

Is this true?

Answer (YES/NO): NO